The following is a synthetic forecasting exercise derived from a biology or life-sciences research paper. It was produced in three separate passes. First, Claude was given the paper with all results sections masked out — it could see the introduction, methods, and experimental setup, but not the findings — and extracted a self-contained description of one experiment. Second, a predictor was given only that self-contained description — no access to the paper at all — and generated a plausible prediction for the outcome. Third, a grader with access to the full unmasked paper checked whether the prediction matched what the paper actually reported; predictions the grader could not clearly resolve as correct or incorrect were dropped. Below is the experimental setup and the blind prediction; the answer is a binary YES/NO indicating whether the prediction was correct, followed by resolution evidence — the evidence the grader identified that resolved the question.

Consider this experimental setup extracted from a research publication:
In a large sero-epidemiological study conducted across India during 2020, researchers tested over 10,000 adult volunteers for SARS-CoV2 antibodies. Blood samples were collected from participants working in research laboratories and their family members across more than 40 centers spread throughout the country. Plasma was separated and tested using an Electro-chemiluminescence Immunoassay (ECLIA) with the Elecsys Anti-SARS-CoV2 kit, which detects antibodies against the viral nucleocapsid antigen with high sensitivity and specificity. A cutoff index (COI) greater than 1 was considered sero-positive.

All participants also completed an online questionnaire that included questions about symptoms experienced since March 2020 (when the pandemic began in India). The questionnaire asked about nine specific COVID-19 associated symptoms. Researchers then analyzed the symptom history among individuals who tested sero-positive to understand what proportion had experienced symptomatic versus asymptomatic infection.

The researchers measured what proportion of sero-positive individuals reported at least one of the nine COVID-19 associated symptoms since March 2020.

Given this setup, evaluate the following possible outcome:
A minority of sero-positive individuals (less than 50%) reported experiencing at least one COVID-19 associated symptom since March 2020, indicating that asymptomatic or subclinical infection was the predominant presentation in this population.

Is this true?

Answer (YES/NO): YES